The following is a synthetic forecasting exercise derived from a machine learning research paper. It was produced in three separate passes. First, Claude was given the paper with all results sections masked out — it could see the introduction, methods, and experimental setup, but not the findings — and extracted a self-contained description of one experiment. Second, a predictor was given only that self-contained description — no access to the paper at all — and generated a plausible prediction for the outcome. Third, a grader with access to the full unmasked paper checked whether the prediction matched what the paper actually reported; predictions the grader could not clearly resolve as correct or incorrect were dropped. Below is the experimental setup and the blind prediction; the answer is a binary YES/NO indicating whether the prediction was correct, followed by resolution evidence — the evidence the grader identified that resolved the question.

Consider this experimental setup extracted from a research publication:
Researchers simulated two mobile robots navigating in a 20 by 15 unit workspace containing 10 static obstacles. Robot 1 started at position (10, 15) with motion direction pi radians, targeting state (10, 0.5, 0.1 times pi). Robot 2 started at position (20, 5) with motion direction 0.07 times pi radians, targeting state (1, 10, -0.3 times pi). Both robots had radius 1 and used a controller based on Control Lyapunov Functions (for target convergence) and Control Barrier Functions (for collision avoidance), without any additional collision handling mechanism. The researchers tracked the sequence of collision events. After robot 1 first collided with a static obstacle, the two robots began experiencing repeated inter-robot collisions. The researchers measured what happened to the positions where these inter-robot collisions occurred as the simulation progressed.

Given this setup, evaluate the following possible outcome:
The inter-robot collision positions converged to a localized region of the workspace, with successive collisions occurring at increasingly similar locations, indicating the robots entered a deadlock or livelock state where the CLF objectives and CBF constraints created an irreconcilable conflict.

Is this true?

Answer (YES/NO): YES